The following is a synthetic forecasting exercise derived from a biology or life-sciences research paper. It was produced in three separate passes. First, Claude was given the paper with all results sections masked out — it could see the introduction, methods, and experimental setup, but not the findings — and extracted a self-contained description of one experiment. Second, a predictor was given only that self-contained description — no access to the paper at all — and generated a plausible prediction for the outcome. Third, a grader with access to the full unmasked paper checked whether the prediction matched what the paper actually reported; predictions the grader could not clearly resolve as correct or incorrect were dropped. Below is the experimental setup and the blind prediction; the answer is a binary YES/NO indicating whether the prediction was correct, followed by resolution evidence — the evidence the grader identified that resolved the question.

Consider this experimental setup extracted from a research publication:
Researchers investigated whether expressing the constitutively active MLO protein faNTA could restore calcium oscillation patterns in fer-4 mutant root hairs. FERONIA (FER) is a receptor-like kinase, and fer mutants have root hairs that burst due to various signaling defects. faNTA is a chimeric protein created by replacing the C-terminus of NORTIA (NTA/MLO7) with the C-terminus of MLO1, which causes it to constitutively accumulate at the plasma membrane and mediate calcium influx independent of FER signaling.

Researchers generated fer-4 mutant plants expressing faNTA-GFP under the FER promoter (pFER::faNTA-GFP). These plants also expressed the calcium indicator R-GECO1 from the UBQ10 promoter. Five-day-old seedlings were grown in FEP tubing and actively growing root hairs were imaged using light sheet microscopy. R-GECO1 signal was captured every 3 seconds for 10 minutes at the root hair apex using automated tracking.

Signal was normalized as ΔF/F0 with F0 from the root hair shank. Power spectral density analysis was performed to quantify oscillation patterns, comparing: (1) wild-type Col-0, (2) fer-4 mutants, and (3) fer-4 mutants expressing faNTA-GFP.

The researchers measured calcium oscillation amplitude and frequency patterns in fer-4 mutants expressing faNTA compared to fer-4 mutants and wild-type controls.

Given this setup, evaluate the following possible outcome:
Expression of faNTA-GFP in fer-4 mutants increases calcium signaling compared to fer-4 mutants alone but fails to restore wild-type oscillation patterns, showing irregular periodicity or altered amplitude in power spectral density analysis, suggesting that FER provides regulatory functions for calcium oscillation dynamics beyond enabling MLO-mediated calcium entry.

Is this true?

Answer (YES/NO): NO